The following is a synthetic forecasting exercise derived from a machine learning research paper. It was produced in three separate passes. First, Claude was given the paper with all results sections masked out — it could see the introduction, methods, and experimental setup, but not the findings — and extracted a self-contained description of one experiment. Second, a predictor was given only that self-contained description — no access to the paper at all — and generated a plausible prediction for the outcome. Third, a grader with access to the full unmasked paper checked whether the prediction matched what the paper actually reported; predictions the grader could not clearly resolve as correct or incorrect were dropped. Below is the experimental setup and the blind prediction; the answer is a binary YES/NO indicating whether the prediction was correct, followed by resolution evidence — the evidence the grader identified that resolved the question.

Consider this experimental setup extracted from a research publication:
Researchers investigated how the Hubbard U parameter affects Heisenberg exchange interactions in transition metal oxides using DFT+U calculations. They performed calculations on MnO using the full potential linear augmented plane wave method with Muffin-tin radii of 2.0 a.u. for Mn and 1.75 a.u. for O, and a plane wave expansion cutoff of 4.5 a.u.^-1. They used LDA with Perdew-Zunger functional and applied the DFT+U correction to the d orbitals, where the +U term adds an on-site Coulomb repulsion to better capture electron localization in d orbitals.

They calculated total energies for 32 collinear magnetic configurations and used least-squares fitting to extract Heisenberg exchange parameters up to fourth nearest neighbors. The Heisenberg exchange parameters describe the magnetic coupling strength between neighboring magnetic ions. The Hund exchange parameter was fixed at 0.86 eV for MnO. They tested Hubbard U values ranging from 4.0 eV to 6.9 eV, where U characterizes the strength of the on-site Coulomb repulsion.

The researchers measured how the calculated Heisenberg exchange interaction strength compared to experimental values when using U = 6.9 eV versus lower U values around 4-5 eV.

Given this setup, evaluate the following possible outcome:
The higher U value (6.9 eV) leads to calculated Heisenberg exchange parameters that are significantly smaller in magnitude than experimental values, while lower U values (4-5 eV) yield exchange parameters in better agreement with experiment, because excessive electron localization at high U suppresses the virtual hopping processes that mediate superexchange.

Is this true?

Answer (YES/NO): NO